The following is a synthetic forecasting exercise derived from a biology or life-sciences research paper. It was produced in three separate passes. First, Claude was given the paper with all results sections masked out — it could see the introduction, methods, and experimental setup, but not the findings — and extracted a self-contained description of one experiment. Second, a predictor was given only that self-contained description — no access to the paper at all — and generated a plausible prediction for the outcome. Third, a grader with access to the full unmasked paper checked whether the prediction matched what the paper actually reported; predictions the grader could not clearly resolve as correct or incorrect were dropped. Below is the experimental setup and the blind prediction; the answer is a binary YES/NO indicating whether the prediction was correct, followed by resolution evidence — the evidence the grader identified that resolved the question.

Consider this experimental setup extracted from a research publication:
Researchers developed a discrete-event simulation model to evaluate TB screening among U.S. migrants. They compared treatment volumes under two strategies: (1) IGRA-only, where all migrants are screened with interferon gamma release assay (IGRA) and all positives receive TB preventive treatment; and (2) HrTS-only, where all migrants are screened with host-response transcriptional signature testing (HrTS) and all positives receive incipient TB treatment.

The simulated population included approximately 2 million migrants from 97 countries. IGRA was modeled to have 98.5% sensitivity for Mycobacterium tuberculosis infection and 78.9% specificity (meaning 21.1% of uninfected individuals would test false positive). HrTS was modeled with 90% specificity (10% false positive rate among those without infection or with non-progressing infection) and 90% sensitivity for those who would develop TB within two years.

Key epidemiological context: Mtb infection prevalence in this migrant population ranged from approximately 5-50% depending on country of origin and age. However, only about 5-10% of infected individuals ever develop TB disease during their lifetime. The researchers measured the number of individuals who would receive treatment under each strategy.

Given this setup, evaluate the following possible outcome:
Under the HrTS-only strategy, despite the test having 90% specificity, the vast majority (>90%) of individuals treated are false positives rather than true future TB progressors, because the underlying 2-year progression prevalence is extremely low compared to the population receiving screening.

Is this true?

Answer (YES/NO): YES